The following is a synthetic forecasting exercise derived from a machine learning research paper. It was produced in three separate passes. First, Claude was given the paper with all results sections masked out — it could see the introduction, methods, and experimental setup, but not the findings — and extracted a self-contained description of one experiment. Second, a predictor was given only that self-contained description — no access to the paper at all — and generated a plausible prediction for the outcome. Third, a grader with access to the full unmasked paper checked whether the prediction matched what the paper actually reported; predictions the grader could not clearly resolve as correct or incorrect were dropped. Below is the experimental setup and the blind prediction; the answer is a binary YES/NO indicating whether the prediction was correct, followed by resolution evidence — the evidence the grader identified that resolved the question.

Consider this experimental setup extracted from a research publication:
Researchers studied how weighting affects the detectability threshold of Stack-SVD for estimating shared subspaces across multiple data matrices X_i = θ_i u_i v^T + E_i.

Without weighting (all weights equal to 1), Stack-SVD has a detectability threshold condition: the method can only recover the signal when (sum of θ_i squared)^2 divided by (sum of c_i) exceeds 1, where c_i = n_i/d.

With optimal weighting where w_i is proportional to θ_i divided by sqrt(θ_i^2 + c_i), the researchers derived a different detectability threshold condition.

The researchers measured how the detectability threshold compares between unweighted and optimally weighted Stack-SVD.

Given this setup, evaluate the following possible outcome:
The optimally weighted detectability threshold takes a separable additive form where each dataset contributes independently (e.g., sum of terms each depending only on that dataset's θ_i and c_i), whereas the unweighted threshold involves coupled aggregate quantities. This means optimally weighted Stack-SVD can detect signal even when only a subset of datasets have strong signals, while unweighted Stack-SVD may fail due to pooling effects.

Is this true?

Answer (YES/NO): YES